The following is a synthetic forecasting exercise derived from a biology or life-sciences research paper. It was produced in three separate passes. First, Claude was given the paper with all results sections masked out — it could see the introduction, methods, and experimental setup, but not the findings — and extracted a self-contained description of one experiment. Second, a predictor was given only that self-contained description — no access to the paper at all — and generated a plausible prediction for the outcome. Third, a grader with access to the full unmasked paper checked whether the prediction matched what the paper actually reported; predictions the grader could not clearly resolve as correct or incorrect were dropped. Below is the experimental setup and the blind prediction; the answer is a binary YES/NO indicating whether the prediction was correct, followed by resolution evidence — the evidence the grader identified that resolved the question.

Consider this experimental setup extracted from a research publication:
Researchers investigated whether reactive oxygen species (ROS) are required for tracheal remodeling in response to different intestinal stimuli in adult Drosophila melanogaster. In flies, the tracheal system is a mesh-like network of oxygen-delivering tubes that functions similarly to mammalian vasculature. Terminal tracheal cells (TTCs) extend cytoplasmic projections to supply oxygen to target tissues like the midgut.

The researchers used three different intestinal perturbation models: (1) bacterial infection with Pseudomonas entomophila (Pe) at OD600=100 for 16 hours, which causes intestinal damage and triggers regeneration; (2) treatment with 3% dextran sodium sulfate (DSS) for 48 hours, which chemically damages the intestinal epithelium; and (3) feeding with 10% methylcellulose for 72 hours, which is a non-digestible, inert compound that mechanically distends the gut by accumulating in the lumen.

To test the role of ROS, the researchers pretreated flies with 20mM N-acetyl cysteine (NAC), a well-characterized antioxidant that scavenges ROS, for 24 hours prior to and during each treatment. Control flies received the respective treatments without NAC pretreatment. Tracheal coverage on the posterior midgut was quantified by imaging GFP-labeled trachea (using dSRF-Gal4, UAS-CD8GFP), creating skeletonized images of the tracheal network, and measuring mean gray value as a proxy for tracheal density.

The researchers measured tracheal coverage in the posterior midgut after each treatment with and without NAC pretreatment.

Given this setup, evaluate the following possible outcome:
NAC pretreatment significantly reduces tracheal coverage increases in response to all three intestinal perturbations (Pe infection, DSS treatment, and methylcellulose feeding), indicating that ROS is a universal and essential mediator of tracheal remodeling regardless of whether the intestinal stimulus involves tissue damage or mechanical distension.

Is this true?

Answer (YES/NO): NO